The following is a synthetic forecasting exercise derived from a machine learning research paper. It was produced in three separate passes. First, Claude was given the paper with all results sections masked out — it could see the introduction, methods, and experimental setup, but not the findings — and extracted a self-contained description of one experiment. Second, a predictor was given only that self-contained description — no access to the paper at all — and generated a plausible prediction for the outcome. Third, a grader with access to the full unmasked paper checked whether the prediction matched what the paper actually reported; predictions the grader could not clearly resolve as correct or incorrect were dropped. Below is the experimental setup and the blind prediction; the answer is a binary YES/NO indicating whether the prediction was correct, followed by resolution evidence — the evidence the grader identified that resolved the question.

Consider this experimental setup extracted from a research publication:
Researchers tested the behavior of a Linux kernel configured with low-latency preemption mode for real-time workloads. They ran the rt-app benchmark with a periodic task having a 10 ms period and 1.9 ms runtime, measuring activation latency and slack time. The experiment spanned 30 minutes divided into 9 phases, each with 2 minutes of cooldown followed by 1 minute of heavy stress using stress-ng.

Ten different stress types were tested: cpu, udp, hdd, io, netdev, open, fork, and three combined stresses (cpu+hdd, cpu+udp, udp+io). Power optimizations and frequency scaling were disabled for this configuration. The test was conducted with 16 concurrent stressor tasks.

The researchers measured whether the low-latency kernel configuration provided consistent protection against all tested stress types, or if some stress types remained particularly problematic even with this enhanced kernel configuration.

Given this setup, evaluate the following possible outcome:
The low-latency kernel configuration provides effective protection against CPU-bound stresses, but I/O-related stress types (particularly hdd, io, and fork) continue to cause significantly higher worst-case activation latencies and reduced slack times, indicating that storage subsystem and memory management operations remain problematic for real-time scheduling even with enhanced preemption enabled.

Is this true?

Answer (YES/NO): NO